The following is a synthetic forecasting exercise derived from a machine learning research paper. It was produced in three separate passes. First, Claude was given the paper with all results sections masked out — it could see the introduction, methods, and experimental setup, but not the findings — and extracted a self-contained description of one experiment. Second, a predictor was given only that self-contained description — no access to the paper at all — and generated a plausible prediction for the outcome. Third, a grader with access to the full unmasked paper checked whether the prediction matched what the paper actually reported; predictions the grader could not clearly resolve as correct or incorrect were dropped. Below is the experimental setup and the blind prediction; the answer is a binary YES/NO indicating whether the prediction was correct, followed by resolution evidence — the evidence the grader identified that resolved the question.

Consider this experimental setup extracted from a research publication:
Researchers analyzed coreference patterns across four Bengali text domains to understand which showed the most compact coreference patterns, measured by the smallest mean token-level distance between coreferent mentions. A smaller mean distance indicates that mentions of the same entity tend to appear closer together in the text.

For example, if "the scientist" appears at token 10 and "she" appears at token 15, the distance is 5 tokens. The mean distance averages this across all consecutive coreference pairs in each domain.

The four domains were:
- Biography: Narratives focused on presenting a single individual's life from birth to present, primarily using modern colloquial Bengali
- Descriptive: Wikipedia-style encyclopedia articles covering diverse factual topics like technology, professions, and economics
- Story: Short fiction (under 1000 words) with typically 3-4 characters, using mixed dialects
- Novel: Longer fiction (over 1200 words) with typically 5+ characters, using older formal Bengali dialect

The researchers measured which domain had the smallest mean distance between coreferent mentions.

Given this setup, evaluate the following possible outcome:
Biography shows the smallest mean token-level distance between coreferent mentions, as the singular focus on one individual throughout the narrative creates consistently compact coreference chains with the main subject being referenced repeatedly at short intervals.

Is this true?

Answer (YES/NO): YES